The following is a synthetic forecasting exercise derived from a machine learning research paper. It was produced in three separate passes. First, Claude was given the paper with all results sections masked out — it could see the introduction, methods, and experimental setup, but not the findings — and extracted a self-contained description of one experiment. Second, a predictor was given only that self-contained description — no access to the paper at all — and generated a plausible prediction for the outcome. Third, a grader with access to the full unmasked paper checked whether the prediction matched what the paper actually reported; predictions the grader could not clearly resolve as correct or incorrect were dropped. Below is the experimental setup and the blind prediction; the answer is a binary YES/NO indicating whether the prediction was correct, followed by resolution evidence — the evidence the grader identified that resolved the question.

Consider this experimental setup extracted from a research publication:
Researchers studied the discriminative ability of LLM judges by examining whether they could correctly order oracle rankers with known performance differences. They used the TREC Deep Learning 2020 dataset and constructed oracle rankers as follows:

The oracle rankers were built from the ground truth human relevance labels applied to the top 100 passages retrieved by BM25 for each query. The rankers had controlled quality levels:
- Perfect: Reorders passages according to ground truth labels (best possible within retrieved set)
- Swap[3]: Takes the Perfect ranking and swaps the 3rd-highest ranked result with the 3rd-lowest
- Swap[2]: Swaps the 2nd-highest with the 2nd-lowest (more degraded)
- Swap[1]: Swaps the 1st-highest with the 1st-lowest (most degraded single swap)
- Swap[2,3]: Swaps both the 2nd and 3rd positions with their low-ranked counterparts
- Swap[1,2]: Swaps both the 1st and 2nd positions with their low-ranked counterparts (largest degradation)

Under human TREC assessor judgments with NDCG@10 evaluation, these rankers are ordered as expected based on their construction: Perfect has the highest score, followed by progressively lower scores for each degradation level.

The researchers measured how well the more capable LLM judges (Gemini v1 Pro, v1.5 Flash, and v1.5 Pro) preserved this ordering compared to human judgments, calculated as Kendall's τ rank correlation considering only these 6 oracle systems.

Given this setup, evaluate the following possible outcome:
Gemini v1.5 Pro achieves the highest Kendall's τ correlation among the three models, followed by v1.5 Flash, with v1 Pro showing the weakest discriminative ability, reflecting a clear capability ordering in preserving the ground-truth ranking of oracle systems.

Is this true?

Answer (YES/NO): NO